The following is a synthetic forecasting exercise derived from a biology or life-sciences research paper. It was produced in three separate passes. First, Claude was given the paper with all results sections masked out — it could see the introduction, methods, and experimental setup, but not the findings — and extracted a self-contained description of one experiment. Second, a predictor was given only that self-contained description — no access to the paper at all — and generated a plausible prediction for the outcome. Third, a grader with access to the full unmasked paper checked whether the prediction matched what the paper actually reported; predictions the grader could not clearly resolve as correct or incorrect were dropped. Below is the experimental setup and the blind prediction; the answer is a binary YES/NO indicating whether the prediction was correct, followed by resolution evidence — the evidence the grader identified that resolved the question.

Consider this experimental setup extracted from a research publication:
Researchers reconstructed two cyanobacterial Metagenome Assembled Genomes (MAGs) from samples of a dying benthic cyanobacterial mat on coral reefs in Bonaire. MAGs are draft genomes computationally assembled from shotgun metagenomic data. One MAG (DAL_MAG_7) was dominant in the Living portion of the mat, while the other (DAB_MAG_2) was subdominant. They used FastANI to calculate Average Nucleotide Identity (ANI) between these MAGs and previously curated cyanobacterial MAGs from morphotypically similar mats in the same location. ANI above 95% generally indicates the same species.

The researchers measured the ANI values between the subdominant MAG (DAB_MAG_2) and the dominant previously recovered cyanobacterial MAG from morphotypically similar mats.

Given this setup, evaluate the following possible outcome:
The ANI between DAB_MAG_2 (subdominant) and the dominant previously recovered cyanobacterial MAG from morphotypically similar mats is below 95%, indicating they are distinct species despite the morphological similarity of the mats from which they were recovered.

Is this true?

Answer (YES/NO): NO